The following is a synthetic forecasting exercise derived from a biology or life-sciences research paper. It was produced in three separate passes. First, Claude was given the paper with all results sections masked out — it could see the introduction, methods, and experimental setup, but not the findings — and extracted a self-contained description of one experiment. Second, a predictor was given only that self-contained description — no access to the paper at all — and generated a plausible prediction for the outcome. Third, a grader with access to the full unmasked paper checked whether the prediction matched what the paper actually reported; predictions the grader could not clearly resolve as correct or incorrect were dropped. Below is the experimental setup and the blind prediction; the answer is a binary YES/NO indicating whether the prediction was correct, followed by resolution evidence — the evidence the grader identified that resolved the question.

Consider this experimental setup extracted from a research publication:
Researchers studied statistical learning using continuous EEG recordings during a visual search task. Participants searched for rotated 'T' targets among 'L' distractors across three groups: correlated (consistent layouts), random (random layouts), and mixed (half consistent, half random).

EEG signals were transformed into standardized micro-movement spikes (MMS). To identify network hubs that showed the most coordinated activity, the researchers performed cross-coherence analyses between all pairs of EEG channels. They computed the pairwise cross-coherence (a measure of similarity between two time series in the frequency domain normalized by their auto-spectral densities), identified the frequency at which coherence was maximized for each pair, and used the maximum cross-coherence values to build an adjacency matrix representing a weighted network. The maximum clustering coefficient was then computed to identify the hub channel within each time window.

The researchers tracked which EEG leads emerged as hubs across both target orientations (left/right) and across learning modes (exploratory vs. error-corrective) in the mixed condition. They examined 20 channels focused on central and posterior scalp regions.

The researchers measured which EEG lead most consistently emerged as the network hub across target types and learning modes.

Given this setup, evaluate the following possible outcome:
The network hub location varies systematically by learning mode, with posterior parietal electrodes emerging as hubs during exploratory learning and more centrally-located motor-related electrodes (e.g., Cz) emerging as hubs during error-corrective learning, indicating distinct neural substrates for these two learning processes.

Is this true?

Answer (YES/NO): NO